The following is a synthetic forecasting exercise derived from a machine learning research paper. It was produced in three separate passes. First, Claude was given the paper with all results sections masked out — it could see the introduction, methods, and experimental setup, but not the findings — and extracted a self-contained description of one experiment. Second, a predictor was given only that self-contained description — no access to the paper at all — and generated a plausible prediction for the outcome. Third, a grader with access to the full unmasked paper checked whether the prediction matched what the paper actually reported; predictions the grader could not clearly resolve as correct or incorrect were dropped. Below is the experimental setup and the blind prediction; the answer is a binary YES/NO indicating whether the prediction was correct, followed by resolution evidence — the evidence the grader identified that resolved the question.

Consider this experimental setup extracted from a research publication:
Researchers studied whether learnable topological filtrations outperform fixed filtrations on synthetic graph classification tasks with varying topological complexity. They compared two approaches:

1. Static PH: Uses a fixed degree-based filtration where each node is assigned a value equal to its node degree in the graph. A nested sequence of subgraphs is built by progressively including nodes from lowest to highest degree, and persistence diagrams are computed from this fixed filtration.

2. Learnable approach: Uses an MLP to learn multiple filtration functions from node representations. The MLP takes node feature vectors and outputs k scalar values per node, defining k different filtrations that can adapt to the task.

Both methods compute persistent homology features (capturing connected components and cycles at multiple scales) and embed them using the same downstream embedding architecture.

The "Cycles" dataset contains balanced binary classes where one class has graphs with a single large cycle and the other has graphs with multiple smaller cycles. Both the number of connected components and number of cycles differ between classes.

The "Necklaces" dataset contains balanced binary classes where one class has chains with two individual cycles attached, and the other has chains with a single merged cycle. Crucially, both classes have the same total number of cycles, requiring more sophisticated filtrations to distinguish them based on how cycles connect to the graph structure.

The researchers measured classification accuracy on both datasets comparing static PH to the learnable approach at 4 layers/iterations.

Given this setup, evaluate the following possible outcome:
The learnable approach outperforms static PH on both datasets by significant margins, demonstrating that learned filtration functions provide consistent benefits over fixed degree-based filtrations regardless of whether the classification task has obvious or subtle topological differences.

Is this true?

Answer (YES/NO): NO